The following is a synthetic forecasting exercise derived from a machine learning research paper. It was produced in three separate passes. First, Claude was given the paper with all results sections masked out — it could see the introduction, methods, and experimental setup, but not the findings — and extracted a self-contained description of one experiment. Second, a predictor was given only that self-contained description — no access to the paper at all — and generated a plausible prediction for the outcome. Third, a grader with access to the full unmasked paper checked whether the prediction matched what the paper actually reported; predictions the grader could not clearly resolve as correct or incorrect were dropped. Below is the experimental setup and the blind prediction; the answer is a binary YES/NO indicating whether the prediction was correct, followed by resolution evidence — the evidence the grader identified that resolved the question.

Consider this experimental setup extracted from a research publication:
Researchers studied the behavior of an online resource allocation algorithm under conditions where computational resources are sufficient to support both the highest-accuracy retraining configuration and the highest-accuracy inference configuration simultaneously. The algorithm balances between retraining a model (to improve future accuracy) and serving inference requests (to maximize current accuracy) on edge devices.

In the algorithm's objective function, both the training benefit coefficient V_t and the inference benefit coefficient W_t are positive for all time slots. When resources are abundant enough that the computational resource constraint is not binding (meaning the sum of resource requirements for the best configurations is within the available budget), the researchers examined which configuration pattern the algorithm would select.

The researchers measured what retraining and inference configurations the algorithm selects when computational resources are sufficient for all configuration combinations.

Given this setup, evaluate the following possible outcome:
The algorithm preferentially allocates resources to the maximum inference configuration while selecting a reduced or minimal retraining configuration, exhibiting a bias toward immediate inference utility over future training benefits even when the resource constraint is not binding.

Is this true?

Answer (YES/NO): NO